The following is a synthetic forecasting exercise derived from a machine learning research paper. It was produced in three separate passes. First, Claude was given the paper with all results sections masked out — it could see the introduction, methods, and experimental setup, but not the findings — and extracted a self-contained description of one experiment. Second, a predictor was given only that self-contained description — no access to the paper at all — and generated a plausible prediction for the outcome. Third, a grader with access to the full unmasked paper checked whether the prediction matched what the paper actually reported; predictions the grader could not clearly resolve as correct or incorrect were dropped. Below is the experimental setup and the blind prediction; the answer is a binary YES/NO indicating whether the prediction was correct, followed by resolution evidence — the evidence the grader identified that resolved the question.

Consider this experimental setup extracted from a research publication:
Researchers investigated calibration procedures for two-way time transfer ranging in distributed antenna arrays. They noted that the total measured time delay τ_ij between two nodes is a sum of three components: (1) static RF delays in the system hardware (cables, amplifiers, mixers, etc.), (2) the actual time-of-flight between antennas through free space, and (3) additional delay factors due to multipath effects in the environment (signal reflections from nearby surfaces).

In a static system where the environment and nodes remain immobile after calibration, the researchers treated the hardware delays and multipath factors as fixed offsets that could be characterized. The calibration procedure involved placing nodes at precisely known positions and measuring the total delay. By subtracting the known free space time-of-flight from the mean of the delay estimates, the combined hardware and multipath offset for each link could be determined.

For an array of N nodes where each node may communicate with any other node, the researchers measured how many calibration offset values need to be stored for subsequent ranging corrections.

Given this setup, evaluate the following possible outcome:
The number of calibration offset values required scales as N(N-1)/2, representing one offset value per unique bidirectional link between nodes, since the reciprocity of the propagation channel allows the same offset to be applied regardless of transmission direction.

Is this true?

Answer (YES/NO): NO